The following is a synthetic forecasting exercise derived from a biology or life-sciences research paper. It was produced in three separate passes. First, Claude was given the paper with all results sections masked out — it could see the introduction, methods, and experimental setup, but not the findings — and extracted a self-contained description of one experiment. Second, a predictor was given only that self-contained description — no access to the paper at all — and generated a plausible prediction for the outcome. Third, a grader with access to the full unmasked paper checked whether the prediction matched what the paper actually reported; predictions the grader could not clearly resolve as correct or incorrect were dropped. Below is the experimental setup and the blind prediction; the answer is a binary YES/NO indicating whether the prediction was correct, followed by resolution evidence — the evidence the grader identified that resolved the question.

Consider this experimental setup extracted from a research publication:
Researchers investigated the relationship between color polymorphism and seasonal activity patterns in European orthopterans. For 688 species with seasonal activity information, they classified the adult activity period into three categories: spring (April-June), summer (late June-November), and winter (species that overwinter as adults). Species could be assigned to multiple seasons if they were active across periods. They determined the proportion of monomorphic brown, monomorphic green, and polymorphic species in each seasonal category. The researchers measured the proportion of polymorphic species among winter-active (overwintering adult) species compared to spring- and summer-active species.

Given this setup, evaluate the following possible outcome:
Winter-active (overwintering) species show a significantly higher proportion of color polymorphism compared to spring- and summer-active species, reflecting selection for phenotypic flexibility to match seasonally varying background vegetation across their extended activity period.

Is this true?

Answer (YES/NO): NO